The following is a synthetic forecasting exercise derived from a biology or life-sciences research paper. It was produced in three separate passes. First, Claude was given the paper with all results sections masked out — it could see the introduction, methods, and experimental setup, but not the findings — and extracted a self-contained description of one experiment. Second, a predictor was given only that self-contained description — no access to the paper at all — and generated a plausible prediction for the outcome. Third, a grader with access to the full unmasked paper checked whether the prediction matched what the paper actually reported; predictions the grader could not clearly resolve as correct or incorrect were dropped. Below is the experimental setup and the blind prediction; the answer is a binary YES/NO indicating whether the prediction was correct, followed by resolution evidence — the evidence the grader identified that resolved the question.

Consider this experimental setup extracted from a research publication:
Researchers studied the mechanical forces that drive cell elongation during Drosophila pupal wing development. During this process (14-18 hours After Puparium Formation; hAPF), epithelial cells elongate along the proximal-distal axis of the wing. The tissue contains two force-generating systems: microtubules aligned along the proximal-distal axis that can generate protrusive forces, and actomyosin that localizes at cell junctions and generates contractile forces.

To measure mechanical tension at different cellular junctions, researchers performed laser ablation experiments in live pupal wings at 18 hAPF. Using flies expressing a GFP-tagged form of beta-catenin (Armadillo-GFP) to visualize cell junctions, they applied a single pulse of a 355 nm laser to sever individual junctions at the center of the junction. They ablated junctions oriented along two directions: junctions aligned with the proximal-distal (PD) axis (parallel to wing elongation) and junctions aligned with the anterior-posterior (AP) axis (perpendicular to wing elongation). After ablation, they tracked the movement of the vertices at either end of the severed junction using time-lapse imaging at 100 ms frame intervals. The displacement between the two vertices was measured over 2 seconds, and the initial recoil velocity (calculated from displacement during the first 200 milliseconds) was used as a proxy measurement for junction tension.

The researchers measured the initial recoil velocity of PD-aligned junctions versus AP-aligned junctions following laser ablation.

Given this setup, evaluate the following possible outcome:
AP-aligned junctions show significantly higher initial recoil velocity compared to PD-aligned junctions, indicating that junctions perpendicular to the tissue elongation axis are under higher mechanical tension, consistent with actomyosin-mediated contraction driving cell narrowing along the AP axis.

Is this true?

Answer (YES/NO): NO